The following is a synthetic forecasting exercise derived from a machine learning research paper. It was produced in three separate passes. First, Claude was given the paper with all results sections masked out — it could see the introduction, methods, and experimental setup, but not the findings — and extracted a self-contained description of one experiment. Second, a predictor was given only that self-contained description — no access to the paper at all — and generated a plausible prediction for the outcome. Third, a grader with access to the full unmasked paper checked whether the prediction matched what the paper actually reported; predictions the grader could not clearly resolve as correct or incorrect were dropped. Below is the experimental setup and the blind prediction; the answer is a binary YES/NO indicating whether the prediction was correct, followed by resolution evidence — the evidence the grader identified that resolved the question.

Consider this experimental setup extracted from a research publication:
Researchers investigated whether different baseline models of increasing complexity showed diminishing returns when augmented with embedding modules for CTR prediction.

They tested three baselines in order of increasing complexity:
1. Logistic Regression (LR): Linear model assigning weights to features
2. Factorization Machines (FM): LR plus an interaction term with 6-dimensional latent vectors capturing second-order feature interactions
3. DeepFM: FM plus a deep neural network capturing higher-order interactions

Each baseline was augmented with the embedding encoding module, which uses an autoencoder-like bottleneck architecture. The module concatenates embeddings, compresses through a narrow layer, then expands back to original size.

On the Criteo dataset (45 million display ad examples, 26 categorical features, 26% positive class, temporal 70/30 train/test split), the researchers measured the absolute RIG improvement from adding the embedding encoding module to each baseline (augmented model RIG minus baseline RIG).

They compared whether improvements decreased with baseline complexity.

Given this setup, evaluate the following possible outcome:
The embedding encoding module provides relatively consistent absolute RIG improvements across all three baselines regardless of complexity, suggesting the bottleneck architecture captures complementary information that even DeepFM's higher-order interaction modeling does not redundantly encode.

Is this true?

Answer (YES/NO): NO